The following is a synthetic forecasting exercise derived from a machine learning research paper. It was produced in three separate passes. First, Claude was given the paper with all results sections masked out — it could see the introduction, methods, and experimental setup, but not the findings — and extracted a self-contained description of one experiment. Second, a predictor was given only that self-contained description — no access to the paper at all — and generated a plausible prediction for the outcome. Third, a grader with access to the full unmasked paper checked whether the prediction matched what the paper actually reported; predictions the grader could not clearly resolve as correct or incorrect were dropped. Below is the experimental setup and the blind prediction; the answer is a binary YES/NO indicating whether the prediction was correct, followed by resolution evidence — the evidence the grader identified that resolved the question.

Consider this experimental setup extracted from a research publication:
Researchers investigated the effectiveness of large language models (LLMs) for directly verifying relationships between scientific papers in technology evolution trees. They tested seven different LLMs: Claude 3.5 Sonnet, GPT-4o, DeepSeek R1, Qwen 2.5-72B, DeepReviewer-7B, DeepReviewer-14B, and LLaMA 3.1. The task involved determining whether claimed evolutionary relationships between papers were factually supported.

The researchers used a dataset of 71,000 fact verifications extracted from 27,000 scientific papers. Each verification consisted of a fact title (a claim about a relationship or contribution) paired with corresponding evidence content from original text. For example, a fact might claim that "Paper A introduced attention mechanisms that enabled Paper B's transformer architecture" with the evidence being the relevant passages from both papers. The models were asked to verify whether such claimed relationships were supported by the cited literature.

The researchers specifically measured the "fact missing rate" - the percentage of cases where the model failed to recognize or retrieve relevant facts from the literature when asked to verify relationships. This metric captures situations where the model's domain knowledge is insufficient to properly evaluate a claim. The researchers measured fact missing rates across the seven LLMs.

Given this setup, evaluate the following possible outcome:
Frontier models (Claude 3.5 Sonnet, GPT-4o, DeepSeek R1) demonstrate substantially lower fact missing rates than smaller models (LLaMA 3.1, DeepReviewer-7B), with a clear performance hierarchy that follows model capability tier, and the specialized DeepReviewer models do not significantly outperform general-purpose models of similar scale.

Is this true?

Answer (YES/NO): NO